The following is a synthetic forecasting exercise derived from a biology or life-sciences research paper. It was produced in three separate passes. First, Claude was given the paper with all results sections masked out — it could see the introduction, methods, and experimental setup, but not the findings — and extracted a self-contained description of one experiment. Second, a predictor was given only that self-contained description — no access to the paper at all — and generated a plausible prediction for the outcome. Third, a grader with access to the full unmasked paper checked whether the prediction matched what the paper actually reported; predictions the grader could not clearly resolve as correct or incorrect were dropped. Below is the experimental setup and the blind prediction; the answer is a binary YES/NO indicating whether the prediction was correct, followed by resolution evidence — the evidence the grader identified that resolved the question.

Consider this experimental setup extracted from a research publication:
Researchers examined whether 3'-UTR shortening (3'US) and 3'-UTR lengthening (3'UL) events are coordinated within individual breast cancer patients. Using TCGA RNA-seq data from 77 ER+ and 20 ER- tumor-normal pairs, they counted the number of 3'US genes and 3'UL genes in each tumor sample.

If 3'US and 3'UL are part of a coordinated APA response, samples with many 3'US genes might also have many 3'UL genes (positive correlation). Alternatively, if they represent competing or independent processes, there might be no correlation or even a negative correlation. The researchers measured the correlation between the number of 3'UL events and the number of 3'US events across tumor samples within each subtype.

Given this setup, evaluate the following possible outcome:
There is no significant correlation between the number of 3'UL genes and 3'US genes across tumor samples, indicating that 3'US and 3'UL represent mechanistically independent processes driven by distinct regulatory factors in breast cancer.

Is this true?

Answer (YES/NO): YES